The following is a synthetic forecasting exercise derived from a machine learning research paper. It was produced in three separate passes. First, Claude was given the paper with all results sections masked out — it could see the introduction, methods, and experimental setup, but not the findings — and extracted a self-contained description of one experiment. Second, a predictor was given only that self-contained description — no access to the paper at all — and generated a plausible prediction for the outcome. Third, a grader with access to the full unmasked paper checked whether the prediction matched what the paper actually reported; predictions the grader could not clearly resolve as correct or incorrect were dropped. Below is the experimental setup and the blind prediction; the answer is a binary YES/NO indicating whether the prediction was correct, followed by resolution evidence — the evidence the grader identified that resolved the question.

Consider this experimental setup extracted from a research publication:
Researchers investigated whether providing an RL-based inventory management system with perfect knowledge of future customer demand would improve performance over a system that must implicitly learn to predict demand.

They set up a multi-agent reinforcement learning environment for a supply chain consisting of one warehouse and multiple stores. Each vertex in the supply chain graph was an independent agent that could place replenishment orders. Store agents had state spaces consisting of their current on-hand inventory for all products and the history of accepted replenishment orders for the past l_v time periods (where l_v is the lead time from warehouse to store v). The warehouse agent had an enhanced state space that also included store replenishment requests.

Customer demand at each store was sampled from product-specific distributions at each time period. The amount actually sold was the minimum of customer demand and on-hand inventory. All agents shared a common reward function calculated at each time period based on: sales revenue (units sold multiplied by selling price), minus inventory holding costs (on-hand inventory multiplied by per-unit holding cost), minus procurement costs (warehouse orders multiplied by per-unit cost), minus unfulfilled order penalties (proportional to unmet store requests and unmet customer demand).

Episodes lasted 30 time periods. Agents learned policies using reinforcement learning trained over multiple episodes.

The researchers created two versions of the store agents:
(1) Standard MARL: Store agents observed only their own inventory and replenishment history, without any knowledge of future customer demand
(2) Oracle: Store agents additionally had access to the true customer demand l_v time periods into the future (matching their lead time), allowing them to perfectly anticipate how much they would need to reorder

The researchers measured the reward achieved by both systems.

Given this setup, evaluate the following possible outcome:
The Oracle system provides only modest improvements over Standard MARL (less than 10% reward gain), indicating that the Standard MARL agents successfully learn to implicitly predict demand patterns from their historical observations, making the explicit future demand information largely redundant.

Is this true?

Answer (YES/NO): NO